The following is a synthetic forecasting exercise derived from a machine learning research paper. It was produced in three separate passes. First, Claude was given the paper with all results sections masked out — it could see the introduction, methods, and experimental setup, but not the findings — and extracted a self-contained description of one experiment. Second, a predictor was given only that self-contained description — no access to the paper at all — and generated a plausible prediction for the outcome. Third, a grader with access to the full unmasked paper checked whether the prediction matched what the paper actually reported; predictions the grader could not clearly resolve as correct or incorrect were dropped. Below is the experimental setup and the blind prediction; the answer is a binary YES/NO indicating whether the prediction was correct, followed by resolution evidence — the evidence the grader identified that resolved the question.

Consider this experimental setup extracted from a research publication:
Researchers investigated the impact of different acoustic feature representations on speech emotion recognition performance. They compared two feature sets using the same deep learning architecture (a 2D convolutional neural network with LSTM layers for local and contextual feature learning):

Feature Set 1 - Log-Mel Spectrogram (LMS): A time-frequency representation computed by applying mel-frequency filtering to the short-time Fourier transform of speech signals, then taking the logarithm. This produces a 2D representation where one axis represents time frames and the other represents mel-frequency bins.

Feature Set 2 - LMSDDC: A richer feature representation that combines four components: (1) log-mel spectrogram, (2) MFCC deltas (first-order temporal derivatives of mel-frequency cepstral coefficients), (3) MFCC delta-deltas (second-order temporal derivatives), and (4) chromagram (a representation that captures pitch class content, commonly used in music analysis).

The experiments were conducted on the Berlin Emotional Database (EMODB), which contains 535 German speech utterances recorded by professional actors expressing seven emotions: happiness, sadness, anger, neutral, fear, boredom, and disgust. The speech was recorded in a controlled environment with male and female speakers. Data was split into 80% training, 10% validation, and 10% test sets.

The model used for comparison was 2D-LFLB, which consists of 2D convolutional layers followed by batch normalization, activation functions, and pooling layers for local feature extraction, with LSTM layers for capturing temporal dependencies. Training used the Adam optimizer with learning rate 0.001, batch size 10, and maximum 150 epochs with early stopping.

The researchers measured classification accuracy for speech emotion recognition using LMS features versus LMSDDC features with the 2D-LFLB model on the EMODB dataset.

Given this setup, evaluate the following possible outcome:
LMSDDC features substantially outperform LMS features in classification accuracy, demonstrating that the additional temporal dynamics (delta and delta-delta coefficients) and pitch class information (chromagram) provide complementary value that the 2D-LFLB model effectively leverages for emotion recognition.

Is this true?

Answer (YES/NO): YES